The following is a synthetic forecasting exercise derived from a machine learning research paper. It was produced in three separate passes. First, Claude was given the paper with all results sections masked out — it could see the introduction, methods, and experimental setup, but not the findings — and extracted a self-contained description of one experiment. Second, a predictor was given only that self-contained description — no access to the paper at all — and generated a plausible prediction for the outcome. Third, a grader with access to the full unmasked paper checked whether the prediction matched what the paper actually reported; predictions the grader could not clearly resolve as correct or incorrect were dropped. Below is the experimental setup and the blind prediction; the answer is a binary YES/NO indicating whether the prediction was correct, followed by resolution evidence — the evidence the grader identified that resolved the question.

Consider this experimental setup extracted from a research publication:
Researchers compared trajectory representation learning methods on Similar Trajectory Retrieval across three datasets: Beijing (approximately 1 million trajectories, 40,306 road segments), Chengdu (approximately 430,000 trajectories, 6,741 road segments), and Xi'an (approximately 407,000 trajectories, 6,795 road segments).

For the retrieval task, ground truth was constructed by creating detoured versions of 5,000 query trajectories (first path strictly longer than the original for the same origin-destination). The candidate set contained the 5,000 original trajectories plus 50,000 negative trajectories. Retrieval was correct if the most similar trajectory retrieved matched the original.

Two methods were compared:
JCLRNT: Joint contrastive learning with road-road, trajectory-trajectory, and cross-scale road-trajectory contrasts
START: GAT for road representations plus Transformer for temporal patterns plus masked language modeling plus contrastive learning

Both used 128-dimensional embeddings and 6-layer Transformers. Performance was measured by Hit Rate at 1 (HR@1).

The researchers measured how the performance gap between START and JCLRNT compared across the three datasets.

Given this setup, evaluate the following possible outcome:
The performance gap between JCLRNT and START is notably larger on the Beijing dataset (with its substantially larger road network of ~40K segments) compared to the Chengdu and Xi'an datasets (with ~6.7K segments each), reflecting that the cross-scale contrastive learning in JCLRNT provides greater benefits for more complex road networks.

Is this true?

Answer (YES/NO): NO